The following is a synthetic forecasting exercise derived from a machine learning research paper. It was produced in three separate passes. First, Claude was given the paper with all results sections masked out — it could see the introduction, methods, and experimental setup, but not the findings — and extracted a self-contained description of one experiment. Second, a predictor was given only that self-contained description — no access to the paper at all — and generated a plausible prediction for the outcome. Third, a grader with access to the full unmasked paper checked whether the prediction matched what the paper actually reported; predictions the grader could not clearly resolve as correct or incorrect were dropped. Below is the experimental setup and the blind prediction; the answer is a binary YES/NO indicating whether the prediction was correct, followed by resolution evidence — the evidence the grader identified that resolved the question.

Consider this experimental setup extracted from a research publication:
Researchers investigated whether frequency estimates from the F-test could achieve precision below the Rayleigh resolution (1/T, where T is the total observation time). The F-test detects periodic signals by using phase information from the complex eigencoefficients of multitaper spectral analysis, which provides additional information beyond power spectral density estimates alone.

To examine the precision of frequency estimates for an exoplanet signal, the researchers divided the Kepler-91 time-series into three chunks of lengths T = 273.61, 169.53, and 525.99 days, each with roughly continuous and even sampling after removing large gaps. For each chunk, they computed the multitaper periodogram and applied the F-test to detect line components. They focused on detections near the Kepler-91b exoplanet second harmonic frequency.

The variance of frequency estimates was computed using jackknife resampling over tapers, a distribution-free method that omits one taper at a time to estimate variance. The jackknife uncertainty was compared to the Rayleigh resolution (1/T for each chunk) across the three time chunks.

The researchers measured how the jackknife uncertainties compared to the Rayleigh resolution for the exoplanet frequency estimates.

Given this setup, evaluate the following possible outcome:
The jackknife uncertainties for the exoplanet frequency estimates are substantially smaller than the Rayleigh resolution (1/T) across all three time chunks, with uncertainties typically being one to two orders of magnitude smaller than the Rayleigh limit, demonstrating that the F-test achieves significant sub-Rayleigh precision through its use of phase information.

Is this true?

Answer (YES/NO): NO